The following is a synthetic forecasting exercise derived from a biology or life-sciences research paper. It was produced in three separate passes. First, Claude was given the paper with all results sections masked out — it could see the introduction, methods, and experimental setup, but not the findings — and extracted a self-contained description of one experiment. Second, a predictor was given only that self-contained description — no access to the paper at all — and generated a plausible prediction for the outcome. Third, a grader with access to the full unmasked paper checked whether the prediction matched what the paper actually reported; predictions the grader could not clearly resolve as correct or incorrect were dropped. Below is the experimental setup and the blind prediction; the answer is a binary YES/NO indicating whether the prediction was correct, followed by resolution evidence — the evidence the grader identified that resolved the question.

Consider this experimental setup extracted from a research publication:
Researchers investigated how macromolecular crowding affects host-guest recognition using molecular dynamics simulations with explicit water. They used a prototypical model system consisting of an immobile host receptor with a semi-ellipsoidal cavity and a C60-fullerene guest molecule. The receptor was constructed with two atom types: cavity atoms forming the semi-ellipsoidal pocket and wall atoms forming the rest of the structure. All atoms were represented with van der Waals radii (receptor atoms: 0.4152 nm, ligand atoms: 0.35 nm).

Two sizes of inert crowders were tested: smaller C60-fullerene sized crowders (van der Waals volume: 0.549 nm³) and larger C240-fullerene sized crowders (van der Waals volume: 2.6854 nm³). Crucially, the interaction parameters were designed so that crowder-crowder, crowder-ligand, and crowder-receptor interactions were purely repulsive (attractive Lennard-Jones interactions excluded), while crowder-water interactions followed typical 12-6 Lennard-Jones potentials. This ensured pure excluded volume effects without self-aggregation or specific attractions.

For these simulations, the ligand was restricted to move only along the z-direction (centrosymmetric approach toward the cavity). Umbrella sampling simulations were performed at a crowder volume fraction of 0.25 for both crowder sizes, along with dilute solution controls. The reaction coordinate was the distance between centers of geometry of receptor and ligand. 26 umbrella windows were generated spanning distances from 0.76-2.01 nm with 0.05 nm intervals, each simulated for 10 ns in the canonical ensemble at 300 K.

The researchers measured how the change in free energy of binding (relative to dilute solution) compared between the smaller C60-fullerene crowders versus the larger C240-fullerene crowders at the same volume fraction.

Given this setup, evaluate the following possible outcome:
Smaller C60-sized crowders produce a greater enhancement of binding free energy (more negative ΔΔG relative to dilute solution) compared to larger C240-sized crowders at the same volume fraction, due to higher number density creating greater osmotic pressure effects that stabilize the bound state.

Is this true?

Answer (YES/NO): YES